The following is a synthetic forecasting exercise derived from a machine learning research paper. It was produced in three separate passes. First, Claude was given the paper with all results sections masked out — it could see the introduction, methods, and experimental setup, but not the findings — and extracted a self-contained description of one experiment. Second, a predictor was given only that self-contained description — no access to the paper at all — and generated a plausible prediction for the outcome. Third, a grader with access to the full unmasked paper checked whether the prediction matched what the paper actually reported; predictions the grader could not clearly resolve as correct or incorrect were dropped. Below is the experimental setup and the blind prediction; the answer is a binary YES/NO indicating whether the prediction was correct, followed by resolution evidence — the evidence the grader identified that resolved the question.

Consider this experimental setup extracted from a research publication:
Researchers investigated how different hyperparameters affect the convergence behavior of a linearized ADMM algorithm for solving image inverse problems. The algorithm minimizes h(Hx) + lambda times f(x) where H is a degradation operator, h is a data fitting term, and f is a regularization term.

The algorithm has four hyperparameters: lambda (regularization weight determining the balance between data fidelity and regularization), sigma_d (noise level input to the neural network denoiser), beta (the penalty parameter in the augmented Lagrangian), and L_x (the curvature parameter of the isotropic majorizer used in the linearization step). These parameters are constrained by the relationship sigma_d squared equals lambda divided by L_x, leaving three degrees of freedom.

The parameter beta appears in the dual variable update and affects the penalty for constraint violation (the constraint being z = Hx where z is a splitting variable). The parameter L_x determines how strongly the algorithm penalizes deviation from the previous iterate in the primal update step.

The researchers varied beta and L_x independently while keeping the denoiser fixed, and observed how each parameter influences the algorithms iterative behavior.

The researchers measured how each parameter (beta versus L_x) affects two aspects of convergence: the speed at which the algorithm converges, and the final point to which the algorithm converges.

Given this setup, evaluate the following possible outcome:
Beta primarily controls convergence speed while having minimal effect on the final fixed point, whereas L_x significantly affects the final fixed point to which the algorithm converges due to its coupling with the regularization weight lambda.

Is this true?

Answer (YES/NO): YES